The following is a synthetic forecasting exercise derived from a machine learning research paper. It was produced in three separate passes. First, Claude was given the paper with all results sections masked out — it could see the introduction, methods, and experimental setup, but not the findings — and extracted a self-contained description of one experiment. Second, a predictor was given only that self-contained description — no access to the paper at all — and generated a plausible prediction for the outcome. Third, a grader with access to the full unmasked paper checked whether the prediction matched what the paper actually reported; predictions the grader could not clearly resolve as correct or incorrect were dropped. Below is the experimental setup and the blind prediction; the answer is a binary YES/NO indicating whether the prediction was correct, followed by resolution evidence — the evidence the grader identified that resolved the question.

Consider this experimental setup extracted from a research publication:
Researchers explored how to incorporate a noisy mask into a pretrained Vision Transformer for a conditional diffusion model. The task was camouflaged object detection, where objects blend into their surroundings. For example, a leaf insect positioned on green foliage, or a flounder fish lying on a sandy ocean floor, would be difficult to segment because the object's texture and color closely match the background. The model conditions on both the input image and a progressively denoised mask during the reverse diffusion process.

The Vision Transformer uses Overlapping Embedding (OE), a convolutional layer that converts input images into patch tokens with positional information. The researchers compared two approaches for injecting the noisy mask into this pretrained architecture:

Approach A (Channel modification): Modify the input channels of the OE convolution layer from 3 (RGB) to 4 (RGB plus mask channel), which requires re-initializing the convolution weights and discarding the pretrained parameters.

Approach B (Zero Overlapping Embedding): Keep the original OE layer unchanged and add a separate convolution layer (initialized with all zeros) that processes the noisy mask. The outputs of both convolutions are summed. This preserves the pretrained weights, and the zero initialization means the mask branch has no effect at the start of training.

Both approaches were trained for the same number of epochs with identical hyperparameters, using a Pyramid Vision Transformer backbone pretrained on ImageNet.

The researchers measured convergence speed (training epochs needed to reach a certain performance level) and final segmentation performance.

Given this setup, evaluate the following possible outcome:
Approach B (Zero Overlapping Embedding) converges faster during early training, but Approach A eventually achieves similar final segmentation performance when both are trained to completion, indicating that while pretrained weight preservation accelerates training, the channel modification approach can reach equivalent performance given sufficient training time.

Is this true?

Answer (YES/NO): NO